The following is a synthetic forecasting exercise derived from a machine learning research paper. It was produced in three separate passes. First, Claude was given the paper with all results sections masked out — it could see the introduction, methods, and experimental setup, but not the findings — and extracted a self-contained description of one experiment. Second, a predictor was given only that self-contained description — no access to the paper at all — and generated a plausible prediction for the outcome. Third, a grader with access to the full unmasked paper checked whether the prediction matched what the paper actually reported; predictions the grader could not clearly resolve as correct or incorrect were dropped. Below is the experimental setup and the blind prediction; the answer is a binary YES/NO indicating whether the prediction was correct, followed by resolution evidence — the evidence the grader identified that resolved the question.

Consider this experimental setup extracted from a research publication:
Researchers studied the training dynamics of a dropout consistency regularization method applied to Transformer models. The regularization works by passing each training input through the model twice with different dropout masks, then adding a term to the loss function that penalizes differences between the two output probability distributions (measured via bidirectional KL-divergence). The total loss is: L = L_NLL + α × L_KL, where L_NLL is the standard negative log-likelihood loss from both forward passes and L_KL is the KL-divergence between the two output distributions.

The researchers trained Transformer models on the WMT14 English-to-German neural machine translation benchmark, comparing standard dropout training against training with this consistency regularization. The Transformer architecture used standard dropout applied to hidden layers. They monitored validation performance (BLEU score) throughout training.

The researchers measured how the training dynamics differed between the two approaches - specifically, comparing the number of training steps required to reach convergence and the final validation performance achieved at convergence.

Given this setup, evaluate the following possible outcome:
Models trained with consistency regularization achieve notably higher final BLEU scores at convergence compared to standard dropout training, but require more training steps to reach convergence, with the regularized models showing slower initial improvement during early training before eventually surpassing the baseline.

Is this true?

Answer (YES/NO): YES